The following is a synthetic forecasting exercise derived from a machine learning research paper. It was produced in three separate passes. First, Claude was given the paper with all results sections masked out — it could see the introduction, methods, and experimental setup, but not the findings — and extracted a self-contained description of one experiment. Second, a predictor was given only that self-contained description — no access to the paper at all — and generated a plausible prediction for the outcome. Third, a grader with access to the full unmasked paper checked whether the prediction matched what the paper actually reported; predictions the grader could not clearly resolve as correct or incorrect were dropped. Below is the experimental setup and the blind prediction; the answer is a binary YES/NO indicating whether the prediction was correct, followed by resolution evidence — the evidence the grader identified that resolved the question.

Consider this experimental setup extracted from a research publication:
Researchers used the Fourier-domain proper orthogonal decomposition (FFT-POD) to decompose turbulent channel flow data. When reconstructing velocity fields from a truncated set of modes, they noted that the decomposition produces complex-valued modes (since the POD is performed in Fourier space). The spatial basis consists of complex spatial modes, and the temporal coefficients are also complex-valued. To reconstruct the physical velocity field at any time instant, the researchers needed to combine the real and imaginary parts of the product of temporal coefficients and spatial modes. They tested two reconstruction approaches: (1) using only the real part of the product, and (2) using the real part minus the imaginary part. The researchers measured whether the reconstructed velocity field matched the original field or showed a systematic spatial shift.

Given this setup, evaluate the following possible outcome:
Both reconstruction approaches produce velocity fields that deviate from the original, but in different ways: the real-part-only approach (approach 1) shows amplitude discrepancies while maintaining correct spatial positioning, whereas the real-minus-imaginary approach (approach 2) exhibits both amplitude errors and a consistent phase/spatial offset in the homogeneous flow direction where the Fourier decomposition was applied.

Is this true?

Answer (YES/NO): NO